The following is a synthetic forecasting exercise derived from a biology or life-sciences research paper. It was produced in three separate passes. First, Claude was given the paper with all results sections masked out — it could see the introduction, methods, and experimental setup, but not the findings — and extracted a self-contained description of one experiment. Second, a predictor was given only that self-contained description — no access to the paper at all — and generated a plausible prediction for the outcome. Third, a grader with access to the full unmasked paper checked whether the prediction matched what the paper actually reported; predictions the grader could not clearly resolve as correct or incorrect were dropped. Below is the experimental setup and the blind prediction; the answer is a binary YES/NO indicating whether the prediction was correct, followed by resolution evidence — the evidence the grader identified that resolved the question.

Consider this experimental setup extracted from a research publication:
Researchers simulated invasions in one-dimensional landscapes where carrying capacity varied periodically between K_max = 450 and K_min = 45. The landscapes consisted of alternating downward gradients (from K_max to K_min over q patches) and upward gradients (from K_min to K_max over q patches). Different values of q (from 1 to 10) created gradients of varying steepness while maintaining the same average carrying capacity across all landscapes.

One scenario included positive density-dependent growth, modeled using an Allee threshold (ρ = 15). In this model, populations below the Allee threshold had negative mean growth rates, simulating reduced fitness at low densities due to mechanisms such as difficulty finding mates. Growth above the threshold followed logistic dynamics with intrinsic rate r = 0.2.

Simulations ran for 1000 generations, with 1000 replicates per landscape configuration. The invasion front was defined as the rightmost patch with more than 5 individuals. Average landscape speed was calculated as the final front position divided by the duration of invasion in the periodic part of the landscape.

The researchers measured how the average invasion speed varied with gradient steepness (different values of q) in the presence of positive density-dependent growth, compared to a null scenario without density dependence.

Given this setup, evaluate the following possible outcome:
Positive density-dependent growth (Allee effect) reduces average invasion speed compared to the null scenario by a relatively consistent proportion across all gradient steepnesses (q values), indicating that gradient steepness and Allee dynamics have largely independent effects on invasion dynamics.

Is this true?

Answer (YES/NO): YES